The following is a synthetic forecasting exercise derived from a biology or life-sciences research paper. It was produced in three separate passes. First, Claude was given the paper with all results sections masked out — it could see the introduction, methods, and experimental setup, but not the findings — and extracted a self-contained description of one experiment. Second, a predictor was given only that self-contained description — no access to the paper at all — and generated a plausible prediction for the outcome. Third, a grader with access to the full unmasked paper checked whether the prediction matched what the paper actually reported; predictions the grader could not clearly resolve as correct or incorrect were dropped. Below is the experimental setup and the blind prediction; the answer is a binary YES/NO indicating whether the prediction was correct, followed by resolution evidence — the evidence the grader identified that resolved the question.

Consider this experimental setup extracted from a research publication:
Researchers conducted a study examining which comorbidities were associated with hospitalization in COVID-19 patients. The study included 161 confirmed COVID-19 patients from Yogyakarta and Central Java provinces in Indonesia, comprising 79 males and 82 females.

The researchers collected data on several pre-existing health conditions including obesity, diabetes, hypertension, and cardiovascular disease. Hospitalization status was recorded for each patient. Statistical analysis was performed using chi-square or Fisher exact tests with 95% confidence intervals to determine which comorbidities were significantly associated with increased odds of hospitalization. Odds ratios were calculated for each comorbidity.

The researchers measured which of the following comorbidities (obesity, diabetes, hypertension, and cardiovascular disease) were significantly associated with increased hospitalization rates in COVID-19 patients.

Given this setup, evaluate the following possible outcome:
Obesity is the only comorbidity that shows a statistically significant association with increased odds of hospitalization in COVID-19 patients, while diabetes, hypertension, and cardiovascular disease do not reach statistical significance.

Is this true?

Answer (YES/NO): NO